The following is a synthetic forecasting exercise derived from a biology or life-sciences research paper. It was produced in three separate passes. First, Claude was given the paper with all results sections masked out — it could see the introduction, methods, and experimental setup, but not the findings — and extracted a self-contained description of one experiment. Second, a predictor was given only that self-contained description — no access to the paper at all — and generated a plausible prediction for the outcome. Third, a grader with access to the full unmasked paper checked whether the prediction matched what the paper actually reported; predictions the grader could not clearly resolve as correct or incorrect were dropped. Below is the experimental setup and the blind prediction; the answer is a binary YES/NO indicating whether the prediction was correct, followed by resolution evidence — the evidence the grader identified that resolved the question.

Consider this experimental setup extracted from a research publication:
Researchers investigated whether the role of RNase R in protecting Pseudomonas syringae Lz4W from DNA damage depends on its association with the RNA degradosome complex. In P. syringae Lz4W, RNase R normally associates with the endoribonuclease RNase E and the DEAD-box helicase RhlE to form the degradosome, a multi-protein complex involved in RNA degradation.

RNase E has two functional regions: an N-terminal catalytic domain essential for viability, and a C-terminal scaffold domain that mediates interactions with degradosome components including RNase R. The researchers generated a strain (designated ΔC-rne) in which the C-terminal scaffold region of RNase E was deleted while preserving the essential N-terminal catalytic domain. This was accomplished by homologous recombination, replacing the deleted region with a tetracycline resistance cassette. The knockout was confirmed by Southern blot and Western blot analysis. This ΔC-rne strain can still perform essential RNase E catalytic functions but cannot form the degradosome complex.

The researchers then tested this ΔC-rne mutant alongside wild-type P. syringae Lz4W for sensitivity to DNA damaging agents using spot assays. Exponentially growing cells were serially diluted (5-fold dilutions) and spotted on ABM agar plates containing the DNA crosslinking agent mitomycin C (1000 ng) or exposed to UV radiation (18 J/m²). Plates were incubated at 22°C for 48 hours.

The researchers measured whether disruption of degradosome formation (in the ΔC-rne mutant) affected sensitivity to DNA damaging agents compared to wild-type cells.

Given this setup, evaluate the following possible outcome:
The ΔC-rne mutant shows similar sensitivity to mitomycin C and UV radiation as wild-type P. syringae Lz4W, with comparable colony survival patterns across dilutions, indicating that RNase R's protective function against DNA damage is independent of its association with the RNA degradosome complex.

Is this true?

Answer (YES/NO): YES